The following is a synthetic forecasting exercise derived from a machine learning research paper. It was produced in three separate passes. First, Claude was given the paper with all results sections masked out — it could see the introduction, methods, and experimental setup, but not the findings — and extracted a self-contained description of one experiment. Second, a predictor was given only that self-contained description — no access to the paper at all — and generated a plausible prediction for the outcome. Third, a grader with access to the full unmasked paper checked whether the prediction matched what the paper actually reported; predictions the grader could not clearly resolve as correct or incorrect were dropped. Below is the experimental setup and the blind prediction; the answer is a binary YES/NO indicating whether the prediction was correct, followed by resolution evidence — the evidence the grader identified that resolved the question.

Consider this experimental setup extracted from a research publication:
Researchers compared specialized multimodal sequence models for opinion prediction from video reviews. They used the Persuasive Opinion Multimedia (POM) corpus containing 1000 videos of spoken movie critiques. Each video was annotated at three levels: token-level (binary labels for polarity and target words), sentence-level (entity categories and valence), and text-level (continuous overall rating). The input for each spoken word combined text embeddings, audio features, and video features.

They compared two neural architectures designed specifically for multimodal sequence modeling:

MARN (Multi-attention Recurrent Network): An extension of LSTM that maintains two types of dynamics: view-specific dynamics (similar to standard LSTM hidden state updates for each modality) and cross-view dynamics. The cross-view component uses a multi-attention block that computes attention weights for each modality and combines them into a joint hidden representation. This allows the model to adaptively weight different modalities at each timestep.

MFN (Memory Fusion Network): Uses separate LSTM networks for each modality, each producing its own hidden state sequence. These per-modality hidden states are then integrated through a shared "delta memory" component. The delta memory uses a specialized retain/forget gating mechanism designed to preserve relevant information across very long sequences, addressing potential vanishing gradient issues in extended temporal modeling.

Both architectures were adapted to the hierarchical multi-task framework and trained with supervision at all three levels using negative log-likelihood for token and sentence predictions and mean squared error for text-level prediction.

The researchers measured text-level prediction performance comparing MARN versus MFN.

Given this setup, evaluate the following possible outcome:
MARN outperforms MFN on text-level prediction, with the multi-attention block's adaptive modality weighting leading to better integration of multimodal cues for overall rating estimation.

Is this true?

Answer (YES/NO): YES